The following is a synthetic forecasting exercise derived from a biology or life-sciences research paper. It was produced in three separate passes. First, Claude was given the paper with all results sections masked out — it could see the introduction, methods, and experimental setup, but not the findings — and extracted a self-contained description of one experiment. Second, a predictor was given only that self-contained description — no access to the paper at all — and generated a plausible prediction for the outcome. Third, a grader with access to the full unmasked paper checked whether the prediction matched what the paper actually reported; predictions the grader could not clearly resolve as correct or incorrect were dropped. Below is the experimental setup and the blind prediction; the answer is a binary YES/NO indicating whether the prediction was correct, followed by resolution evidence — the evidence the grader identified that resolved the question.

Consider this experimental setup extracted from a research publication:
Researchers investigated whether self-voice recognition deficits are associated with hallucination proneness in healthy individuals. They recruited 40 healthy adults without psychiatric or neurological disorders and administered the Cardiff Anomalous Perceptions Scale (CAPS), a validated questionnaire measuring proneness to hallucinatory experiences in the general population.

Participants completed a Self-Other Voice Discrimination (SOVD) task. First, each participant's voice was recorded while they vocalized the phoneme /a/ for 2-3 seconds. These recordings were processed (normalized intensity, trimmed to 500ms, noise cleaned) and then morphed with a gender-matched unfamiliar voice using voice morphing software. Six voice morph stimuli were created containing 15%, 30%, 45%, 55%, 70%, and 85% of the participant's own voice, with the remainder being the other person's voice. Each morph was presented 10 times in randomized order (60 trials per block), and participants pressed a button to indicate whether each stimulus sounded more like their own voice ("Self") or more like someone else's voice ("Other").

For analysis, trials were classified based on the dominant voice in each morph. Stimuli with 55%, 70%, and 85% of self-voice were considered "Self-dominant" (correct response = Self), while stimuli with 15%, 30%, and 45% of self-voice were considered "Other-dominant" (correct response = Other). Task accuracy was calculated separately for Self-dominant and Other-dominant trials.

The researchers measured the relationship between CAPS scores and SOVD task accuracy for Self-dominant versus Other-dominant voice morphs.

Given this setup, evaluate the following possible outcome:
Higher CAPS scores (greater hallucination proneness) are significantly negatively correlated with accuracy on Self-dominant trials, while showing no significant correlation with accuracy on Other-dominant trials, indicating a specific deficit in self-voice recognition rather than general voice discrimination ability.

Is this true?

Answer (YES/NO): YES